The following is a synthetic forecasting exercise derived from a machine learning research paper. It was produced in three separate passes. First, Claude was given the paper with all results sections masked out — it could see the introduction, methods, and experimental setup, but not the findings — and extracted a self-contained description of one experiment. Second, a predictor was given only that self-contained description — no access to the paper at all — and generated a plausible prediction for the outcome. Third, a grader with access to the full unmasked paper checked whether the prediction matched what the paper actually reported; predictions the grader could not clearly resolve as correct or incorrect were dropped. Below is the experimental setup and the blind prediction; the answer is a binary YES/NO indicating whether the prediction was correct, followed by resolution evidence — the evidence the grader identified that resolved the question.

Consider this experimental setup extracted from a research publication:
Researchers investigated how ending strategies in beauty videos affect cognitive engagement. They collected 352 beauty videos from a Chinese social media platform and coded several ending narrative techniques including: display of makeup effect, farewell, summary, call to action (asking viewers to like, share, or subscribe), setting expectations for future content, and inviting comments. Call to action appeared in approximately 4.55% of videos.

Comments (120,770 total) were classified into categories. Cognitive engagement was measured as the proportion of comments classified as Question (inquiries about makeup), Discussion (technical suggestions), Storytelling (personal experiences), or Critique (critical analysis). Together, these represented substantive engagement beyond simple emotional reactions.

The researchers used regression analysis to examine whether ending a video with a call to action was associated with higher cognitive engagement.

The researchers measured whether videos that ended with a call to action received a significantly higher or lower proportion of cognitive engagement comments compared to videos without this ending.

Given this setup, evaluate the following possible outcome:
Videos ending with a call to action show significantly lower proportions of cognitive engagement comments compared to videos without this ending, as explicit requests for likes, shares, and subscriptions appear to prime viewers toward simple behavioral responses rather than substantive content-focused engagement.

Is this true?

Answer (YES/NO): NO